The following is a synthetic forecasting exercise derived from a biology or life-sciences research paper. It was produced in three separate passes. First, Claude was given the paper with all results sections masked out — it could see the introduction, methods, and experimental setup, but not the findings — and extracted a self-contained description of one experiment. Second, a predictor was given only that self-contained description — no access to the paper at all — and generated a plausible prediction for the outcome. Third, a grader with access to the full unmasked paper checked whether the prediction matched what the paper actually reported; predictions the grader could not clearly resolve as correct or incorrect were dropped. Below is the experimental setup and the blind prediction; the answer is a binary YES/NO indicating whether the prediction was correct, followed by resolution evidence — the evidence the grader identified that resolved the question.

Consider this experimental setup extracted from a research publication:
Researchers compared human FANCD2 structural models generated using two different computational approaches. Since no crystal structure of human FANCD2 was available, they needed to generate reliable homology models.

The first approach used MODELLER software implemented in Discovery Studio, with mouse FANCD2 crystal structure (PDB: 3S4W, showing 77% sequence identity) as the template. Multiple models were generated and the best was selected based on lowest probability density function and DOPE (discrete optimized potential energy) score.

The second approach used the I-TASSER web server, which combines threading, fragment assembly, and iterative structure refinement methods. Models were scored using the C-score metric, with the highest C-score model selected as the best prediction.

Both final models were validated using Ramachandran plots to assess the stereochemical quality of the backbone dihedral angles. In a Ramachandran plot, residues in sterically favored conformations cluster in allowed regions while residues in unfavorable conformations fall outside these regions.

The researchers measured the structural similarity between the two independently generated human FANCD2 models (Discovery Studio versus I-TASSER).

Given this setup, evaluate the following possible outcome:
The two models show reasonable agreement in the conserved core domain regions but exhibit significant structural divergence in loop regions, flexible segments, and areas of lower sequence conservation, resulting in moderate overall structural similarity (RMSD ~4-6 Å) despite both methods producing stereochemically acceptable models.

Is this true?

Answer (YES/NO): NO